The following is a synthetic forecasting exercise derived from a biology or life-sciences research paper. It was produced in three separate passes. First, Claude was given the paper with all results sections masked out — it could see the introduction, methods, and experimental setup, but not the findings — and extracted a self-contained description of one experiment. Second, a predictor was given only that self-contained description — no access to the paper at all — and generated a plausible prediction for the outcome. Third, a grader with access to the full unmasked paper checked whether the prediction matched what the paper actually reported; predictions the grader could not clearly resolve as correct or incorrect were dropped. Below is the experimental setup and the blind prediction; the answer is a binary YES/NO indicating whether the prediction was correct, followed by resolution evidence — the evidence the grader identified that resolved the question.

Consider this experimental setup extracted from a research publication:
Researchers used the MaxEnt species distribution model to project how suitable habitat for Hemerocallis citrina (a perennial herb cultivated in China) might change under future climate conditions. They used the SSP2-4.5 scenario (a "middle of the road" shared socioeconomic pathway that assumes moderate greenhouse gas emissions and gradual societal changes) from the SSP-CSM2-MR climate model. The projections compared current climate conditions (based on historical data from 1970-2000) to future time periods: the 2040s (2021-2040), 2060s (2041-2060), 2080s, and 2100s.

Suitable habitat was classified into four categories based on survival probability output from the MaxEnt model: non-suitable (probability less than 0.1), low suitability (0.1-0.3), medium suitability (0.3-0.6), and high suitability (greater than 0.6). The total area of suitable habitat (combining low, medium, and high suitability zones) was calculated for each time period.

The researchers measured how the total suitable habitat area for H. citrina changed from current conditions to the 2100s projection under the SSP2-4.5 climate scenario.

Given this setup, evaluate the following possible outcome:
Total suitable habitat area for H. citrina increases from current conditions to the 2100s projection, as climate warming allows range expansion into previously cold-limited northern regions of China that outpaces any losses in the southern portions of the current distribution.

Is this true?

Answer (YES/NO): NO